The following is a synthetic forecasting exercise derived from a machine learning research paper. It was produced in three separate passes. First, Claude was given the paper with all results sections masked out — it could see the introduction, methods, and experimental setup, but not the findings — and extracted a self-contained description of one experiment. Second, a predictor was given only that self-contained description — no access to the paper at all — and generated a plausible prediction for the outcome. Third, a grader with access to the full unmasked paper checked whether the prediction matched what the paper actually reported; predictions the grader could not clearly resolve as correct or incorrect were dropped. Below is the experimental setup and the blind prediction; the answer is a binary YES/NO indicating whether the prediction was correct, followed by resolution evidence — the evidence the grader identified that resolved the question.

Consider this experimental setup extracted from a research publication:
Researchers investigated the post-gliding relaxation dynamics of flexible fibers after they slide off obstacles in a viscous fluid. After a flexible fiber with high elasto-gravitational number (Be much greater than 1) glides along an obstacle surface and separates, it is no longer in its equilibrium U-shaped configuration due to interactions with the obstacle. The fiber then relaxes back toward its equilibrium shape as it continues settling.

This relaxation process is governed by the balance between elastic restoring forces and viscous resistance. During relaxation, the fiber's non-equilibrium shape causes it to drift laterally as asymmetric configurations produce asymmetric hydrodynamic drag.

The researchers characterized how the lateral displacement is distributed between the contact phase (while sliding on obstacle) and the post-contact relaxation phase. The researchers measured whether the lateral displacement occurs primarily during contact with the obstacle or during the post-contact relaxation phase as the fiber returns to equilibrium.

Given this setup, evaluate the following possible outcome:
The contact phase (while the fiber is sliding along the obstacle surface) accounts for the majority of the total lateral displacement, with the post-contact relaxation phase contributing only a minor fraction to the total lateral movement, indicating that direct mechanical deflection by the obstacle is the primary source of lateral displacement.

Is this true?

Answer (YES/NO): NO